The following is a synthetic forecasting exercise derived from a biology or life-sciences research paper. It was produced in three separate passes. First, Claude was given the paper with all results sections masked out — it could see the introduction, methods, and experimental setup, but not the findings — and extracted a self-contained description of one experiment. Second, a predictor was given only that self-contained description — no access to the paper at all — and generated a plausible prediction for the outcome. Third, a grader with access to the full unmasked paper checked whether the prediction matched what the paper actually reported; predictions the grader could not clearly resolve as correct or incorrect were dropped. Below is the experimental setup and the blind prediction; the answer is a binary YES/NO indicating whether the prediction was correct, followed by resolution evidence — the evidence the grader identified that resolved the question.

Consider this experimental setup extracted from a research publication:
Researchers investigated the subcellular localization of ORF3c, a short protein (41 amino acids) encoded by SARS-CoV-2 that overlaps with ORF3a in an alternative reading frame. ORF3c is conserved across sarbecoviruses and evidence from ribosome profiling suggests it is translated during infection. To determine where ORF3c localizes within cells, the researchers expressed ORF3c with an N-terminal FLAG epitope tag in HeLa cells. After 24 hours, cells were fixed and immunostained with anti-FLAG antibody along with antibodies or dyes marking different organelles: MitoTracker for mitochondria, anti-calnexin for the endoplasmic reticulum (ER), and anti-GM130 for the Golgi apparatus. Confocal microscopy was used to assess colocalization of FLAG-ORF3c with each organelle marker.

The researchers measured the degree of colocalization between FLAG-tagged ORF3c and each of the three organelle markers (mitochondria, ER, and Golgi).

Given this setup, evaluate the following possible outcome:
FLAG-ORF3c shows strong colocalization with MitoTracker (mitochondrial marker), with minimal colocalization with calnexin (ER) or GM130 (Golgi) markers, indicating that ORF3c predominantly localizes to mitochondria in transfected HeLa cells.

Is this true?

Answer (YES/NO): YES